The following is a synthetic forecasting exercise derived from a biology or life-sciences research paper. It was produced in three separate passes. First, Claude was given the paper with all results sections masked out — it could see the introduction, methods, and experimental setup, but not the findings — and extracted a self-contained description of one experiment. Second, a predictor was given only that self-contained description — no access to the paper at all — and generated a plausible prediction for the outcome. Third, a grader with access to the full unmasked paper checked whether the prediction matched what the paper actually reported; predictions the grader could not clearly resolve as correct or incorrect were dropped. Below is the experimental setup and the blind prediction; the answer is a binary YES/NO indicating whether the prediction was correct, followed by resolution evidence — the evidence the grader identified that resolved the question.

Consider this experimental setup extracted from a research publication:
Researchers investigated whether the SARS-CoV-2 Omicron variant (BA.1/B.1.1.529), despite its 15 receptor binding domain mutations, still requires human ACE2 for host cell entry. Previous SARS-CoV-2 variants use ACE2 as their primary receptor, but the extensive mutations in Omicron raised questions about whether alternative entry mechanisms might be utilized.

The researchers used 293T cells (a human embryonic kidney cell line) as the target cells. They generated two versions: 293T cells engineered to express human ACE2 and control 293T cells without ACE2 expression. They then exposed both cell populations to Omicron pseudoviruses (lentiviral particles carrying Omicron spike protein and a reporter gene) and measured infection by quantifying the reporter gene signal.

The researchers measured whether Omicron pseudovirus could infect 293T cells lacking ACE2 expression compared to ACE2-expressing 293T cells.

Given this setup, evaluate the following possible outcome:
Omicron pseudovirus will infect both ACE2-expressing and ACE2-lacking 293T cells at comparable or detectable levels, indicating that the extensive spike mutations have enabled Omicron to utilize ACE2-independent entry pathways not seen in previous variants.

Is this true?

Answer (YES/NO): NO